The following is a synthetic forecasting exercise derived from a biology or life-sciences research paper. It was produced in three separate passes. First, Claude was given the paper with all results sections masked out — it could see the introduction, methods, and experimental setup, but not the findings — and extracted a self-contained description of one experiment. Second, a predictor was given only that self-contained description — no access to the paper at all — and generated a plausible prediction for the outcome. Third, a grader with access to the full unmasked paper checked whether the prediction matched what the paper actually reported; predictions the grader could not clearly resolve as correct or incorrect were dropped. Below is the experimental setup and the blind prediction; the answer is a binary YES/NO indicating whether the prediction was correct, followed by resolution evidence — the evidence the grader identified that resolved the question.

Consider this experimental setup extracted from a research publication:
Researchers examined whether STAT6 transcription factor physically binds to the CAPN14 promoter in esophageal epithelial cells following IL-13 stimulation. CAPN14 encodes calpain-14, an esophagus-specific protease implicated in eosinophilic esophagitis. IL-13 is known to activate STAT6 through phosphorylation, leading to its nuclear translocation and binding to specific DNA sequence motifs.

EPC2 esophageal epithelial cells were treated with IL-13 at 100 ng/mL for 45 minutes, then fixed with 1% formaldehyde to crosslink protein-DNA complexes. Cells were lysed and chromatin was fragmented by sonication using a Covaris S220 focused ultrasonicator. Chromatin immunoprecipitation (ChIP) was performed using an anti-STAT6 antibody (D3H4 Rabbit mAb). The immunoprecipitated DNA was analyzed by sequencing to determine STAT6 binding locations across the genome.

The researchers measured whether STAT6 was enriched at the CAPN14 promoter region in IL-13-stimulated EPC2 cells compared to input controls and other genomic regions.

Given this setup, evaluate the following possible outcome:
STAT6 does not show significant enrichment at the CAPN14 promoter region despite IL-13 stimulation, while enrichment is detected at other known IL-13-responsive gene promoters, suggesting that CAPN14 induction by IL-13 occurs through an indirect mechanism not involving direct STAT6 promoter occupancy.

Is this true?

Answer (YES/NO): NO